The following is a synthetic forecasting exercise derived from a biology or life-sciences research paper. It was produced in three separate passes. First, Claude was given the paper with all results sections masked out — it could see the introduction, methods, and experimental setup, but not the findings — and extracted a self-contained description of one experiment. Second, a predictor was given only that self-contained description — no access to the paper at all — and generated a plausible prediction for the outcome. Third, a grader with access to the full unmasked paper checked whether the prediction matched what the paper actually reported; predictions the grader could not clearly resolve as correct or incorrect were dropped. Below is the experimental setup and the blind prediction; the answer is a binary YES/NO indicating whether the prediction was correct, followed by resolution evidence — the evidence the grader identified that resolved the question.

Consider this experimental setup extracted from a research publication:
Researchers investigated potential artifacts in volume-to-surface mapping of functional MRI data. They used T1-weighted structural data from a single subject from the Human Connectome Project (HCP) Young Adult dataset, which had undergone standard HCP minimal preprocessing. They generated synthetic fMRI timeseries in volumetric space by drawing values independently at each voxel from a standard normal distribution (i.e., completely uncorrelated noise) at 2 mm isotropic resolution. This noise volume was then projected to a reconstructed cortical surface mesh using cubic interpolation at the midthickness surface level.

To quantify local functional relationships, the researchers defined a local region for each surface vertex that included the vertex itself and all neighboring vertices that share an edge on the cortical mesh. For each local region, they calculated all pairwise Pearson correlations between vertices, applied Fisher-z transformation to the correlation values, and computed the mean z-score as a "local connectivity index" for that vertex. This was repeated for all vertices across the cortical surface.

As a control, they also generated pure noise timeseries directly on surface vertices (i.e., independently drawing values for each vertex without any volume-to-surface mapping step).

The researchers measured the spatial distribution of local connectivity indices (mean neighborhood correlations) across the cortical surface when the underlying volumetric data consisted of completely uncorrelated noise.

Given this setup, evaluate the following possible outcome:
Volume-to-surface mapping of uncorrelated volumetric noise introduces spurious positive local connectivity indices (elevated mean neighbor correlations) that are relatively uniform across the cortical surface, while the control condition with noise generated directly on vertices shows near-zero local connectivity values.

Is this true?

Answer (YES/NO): NO